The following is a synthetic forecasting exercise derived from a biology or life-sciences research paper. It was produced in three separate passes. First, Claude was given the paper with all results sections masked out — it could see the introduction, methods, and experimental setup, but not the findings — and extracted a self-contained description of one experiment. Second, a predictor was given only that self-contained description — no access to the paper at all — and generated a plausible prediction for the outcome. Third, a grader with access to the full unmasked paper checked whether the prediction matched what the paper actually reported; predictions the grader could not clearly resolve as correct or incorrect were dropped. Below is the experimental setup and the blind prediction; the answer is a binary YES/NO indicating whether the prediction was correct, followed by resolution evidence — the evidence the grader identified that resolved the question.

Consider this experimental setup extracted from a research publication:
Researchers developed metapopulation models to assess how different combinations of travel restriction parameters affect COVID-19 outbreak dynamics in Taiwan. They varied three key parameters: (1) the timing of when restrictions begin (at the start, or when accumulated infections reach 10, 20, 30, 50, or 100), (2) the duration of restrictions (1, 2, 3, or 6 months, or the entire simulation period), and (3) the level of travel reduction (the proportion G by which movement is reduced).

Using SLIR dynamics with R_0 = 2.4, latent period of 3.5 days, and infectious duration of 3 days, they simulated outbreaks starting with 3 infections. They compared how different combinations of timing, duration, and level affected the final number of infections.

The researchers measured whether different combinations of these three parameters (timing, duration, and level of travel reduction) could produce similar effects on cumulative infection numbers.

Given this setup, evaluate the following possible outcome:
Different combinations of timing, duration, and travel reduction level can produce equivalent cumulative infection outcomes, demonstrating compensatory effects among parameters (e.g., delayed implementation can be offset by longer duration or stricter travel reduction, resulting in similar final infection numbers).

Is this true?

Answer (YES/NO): YES